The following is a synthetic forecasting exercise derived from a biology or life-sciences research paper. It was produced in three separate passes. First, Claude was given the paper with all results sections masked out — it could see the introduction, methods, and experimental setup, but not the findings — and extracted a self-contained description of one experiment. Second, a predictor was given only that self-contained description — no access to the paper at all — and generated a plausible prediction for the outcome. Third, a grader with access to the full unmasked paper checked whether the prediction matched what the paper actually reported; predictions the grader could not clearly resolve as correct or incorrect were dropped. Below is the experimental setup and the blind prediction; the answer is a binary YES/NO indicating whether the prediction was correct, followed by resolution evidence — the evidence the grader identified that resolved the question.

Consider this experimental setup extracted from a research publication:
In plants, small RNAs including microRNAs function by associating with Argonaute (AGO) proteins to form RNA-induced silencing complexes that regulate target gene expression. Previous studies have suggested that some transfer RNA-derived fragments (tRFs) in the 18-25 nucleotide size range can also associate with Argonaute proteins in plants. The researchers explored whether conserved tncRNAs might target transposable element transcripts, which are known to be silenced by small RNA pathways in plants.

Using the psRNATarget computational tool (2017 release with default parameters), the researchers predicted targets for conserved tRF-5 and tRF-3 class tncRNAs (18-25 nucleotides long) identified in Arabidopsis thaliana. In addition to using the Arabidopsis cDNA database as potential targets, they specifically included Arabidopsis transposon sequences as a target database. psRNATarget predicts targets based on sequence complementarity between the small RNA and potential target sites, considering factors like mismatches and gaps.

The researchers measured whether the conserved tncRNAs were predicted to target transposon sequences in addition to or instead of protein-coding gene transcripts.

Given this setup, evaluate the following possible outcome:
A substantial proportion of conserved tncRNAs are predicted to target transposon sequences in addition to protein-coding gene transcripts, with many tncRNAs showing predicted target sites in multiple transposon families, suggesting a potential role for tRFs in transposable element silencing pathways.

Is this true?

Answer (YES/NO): YES